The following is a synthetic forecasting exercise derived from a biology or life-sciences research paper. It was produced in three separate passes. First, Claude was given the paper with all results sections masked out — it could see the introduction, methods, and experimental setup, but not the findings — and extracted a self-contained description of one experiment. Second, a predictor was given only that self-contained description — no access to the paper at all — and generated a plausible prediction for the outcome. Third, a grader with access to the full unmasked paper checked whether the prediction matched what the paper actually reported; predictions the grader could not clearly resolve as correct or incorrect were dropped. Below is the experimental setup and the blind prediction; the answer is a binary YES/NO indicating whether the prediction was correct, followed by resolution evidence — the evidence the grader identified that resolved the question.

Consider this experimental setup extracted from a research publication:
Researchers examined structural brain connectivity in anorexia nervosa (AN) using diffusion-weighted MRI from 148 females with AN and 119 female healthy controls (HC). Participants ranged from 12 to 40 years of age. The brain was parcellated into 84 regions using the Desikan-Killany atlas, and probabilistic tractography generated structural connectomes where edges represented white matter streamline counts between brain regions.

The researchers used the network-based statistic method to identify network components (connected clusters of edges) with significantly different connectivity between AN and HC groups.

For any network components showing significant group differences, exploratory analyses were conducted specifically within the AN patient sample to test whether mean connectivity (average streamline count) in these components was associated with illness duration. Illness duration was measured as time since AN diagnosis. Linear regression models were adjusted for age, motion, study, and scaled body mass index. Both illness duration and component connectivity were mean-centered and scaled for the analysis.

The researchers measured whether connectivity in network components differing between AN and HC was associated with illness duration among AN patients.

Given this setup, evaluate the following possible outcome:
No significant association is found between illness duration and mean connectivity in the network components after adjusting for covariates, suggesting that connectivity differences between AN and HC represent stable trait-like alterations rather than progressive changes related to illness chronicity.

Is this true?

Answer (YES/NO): YES